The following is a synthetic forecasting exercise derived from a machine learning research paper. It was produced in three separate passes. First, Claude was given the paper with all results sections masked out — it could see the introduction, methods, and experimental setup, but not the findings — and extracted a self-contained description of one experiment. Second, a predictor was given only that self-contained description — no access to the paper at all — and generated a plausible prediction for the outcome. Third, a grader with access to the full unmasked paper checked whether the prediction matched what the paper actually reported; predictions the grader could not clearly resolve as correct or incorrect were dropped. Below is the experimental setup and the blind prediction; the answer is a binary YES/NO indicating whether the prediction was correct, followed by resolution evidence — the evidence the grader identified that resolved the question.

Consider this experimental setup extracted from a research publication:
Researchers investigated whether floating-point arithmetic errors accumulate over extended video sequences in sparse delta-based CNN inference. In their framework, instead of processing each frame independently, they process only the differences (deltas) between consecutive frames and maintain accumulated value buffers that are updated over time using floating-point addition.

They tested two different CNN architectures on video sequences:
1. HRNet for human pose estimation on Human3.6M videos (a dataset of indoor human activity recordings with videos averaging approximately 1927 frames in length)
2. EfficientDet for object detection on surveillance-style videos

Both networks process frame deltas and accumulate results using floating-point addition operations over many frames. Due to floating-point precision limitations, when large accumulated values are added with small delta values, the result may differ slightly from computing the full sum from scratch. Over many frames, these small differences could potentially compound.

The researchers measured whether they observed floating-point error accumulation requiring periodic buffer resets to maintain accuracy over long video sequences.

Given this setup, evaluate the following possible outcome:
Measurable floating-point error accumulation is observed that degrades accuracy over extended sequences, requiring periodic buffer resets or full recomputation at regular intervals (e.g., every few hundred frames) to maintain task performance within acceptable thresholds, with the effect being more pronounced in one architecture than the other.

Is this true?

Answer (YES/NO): YES